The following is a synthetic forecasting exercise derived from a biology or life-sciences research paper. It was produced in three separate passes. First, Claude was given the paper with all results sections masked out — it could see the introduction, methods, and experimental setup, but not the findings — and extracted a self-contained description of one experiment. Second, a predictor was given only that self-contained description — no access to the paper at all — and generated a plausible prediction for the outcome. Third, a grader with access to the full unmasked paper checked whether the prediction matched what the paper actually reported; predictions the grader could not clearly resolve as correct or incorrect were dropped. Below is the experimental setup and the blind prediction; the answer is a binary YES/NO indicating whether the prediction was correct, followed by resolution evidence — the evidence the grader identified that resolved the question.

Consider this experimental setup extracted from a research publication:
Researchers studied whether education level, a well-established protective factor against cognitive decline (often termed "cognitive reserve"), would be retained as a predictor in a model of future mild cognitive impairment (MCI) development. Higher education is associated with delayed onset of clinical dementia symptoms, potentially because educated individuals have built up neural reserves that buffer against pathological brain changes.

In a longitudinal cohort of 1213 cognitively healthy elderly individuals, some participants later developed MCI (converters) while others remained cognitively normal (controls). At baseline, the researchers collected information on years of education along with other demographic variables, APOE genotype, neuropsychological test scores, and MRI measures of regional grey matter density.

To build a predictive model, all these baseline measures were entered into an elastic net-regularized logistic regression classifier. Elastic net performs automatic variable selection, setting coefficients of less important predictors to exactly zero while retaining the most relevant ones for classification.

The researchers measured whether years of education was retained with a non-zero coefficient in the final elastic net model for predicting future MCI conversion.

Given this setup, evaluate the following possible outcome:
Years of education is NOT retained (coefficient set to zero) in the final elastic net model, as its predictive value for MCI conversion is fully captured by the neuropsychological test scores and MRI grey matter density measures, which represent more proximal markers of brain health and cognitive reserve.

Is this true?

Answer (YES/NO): YES